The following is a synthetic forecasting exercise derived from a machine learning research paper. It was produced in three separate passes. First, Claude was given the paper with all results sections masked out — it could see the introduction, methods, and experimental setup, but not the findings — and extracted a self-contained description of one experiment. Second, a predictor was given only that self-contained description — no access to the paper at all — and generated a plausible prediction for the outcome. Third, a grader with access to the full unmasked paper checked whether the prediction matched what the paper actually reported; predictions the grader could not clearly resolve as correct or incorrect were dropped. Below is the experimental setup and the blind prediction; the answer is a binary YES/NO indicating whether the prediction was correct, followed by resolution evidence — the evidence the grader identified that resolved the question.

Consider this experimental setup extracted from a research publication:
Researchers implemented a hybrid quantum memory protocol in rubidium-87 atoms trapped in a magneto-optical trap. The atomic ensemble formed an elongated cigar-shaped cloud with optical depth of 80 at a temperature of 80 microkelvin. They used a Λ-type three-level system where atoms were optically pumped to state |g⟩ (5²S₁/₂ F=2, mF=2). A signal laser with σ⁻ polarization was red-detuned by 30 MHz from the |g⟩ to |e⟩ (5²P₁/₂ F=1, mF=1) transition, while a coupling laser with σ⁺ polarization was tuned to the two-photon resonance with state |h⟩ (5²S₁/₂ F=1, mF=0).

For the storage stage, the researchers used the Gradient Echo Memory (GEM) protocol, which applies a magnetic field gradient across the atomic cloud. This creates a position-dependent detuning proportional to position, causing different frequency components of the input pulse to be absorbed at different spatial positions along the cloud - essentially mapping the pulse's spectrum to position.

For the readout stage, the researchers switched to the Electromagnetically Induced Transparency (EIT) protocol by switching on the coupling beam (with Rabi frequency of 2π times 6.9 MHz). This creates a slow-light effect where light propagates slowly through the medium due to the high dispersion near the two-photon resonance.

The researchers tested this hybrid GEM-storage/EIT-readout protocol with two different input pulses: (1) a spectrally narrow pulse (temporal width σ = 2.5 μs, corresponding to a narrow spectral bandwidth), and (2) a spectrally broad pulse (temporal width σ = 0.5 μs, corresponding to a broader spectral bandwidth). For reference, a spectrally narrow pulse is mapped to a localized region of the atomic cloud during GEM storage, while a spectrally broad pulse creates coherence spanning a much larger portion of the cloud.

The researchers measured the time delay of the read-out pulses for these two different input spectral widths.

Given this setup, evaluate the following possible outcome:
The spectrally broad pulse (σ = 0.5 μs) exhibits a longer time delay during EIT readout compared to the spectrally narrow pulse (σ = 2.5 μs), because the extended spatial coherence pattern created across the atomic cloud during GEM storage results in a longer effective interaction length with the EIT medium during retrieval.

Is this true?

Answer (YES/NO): NO